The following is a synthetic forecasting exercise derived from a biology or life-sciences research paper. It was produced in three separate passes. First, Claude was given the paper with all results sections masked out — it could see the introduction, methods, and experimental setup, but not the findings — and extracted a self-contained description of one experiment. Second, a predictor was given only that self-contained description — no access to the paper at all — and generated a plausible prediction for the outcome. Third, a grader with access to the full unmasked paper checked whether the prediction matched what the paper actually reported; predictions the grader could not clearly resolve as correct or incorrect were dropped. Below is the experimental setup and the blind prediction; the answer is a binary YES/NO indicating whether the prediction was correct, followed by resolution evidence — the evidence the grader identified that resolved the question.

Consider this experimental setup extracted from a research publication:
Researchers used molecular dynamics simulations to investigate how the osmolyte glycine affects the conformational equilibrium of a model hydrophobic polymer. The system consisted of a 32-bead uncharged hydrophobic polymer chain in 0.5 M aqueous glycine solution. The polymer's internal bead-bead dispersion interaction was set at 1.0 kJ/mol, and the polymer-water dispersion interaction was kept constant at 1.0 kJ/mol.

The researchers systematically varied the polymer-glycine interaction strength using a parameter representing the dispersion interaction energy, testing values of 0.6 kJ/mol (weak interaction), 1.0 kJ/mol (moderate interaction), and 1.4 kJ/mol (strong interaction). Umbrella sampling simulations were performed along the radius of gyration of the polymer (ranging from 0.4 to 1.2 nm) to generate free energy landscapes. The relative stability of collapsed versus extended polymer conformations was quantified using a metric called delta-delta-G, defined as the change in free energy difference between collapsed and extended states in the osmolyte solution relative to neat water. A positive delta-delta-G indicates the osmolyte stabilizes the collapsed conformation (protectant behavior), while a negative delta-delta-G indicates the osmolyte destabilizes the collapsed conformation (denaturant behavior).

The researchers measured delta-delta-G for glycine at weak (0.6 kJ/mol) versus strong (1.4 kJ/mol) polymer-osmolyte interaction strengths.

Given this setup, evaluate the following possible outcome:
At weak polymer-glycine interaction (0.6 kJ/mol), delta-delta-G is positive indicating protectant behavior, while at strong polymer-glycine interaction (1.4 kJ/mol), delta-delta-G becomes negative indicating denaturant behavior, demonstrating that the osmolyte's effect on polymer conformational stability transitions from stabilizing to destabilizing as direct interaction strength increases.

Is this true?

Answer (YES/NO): YES